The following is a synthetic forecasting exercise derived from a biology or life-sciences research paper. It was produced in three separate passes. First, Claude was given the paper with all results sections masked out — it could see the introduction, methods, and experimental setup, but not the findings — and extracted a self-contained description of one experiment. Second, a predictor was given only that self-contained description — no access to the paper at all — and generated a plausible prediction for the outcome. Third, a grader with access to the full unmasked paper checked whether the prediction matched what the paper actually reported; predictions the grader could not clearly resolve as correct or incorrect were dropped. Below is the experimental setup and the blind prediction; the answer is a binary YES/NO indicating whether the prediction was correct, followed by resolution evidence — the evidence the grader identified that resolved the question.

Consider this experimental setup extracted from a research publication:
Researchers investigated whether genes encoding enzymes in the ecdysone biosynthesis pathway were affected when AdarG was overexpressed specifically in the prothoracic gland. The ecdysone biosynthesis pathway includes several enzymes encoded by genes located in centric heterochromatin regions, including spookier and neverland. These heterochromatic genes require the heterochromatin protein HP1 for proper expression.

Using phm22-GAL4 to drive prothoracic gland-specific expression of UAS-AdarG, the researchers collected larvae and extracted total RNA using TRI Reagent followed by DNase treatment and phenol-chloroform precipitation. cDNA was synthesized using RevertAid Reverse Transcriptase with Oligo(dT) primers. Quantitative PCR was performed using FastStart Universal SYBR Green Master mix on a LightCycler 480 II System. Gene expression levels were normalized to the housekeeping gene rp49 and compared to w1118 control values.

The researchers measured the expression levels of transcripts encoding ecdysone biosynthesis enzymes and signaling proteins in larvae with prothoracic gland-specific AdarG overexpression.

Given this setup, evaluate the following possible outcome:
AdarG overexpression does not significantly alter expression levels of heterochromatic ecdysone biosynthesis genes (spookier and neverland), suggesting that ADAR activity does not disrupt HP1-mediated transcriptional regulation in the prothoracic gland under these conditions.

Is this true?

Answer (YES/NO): NO